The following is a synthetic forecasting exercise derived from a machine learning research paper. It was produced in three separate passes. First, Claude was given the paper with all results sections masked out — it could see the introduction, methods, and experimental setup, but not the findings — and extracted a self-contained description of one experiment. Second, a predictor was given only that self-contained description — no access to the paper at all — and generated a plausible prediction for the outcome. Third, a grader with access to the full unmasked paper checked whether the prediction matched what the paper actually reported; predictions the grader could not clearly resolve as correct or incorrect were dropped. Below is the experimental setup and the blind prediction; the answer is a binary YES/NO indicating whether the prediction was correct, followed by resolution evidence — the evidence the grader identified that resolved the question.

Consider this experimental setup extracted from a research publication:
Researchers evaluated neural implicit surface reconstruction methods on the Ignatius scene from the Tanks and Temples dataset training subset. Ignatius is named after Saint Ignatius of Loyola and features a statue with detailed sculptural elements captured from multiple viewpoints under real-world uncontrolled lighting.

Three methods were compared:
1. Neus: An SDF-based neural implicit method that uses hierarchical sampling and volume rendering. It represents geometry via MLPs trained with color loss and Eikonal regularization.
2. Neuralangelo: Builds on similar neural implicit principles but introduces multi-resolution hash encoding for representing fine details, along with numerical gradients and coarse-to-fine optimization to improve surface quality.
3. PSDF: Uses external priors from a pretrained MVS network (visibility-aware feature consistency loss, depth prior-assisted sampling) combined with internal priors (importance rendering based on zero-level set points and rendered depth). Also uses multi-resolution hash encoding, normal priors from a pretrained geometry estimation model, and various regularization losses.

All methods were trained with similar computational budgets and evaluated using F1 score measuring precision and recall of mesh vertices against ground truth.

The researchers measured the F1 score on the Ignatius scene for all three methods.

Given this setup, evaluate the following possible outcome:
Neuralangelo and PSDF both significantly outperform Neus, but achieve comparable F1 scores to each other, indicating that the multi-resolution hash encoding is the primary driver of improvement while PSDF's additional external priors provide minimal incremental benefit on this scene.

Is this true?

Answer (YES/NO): NO